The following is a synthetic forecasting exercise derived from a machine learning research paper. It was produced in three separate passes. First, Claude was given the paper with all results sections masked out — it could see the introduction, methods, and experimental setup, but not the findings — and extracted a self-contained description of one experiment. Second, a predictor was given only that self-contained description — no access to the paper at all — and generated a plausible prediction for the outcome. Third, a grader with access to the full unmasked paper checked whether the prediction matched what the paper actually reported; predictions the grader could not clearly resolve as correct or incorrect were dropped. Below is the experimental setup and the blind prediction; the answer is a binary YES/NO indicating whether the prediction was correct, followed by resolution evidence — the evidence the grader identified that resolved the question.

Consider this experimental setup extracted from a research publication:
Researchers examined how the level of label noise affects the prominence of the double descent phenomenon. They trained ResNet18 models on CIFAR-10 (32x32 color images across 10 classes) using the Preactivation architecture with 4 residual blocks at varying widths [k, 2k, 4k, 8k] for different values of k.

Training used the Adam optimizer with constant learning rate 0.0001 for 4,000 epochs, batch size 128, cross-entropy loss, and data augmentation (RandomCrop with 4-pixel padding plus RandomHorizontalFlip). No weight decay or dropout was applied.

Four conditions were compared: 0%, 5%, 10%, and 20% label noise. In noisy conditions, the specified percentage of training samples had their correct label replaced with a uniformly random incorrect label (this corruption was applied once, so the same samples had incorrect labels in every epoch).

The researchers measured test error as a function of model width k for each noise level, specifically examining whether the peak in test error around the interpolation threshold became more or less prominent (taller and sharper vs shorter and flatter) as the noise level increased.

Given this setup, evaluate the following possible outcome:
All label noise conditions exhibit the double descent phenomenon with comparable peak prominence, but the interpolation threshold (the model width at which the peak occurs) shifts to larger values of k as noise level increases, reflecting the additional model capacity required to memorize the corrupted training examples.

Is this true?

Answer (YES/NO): NO